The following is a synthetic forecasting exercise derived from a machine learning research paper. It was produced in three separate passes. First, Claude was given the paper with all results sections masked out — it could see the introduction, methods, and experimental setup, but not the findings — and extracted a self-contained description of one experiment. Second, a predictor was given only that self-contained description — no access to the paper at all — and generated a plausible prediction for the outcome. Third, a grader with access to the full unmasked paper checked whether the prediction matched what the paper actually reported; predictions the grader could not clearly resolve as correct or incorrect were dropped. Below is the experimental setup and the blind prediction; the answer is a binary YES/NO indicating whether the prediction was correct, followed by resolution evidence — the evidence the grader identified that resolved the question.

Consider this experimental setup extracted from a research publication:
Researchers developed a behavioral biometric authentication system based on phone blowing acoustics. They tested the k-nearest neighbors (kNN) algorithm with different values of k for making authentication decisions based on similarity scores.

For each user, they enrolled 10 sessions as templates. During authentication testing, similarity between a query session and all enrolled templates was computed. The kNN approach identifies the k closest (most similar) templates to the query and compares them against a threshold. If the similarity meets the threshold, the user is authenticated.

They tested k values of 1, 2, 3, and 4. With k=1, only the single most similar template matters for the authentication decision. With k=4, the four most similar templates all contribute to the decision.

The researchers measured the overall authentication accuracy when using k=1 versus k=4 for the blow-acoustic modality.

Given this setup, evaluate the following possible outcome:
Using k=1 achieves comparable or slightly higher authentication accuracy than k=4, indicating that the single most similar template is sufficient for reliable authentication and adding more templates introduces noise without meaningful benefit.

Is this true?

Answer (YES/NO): YES